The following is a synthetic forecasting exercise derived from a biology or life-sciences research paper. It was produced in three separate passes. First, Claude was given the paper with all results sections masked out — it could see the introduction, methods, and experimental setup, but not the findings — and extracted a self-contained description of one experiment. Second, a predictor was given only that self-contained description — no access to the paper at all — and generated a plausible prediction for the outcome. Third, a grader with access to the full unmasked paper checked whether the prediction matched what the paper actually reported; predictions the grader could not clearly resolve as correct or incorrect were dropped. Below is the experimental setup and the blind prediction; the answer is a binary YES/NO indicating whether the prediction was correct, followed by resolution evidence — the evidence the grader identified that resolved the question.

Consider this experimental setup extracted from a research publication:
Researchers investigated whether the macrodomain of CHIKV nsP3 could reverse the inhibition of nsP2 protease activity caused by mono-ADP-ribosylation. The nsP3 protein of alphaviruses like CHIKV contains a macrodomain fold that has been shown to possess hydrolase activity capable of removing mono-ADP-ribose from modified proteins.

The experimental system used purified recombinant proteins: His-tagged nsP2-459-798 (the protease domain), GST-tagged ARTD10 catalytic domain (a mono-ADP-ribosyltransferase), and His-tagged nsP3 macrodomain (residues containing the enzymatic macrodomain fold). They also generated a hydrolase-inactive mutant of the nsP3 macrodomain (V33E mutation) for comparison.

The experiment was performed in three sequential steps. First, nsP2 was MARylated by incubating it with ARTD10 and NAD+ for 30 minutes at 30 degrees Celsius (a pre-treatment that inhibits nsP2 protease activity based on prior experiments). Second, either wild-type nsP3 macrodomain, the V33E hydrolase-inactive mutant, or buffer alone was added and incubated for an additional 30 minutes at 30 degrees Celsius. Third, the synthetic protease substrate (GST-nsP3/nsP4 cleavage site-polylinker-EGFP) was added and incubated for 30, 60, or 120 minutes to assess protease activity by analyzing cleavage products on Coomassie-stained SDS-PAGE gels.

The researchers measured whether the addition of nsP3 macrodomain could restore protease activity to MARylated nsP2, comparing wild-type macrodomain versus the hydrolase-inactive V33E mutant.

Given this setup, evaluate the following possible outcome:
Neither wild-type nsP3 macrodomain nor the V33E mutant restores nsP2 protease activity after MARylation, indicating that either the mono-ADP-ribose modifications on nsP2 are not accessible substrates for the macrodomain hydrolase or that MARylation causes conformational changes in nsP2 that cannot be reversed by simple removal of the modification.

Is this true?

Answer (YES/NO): NO